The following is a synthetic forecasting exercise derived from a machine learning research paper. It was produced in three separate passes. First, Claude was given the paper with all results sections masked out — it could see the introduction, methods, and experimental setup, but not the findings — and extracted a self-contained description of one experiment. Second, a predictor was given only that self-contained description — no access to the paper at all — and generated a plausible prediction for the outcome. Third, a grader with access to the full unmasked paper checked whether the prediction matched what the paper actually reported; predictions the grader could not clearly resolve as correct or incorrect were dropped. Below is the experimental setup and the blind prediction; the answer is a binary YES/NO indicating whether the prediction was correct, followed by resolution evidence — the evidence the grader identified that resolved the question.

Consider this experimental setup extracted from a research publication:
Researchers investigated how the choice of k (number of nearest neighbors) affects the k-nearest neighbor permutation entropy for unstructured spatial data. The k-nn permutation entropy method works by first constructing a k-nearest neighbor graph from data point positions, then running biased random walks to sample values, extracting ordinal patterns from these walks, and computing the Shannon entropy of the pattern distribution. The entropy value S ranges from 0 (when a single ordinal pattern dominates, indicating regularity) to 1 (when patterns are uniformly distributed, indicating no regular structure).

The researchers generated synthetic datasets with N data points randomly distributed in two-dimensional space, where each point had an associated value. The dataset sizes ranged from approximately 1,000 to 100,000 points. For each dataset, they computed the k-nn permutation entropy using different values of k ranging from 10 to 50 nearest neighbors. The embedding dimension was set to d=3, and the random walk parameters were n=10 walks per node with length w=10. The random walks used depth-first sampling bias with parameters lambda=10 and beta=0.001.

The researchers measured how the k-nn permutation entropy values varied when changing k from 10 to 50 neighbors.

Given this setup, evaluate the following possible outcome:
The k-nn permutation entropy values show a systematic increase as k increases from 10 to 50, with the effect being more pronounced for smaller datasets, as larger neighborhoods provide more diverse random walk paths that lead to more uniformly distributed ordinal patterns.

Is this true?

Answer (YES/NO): NO